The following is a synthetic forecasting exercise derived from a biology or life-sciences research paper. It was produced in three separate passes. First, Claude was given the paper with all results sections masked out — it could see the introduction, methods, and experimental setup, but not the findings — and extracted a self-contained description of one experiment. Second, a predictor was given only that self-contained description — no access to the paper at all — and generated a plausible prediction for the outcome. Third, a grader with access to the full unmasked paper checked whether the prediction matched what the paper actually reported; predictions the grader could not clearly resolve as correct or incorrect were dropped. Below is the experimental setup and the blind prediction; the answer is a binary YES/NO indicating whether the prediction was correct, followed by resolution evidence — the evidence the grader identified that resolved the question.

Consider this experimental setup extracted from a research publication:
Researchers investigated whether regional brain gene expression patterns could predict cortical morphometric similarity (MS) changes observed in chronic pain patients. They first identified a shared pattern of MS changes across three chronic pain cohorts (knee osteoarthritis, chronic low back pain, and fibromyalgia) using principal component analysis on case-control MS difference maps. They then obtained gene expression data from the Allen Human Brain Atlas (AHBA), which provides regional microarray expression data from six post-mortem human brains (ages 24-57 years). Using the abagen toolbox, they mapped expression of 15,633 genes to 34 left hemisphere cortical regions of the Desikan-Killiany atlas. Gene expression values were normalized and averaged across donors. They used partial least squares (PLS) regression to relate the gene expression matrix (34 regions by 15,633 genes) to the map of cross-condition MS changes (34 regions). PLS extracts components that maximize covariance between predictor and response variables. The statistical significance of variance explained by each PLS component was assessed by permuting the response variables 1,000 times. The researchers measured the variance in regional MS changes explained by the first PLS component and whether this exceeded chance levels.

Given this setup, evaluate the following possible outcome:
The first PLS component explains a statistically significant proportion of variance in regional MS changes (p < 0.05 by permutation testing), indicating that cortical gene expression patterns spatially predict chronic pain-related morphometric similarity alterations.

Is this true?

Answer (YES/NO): YES